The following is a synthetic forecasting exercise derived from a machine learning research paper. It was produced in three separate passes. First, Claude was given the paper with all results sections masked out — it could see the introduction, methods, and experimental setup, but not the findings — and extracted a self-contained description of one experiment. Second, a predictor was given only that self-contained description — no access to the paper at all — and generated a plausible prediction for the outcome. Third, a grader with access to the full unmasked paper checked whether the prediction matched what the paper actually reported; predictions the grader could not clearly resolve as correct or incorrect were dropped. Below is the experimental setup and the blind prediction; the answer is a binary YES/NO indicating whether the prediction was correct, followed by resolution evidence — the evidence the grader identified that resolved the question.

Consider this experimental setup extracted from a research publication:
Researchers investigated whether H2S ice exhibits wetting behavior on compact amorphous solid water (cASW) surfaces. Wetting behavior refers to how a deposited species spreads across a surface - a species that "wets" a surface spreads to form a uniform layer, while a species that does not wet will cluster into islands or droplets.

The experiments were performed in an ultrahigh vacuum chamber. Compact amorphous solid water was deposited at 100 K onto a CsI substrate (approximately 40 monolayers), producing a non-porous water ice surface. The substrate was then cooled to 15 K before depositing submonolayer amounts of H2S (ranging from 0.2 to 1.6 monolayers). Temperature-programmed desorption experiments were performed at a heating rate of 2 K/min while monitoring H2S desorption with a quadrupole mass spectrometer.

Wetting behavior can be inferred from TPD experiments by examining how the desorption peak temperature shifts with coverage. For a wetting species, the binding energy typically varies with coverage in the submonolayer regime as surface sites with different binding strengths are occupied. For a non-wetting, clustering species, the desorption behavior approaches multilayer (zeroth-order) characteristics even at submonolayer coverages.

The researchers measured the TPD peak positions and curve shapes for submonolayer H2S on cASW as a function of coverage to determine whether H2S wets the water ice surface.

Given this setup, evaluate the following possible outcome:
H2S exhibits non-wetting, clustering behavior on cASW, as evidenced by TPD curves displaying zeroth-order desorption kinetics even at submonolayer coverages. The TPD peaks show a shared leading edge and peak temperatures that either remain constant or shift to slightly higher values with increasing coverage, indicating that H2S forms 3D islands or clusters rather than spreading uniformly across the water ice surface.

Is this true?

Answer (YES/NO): NO